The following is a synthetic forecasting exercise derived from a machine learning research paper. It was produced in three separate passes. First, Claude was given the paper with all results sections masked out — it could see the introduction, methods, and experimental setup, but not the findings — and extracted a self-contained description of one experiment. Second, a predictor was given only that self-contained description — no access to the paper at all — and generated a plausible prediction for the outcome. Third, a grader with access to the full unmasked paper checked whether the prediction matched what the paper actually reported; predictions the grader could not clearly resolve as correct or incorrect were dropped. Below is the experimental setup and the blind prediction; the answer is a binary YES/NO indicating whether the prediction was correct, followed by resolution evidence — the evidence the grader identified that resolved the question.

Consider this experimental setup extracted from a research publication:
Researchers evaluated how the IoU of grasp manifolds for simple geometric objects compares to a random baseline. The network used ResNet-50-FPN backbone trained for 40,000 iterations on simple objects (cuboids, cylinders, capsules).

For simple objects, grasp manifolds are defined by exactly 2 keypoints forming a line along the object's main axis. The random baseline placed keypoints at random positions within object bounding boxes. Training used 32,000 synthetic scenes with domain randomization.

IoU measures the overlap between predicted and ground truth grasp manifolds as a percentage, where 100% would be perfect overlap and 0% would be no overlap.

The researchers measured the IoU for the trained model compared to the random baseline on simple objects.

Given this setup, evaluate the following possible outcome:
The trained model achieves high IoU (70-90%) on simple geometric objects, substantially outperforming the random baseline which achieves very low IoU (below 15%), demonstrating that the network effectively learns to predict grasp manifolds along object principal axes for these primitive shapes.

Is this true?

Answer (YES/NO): NO